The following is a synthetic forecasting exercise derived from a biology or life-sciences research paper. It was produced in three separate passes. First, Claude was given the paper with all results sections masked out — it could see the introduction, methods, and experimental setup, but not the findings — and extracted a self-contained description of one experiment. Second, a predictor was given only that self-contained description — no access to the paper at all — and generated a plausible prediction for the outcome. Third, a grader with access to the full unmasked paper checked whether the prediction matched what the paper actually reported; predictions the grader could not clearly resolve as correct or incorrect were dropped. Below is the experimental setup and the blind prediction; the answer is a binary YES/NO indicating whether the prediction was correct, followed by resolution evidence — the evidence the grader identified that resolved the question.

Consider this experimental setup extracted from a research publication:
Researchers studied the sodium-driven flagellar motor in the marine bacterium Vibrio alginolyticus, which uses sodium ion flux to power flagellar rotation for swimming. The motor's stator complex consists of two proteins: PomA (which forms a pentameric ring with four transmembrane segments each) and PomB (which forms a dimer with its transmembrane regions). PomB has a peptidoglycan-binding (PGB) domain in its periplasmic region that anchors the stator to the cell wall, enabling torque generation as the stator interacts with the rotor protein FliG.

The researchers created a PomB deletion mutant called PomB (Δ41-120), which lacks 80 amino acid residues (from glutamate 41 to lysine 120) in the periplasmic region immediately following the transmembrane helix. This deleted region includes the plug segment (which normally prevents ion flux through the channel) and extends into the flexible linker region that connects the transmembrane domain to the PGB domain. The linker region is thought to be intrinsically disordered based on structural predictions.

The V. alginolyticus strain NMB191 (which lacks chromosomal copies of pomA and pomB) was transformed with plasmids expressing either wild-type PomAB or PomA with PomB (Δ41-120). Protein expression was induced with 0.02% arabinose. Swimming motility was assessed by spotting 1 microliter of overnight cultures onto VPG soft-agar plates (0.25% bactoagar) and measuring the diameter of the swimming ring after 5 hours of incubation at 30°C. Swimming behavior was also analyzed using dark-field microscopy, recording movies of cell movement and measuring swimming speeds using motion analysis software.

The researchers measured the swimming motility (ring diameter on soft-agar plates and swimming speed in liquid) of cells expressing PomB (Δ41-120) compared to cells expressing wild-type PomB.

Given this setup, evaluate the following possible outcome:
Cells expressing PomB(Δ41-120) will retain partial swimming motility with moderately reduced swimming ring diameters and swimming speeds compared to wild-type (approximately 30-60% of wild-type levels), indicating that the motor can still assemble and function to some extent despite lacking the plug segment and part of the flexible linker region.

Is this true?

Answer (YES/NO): NO